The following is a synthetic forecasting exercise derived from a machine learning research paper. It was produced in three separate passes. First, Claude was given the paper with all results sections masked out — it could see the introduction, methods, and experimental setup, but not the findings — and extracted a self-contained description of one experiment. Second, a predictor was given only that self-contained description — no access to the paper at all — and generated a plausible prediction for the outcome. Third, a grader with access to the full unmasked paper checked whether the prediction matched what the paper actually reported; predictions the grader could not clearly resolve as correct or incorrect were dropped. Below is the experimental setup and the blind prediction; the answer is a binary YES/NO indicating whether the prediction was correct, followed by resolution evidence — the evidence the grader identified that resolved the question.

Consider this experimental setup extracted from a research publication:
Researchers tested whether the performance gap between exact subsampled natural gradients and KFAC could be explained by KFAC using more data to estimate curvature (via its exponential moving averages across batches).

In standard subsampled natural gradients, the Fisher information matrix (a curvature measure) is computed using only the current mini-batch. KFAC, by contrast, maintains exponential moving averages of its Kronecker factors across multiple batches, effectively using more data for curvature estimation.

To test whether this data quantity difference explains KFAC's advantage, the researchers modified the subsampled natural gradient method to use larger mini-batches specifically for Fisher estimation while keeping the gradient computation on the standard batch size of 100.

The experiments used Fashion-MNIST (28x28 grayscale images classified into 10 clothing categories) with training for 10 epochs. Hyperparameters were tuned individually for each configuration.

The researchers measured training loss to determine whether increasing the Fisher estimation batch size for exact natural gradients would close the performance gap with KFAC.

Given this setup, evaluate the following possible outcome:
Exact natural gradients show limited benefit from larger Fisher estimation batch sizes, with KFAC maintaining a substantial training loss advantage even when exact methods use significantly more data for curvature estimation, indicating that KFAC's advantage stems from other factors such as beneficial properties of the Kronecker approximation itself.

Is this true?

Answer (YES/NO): NO